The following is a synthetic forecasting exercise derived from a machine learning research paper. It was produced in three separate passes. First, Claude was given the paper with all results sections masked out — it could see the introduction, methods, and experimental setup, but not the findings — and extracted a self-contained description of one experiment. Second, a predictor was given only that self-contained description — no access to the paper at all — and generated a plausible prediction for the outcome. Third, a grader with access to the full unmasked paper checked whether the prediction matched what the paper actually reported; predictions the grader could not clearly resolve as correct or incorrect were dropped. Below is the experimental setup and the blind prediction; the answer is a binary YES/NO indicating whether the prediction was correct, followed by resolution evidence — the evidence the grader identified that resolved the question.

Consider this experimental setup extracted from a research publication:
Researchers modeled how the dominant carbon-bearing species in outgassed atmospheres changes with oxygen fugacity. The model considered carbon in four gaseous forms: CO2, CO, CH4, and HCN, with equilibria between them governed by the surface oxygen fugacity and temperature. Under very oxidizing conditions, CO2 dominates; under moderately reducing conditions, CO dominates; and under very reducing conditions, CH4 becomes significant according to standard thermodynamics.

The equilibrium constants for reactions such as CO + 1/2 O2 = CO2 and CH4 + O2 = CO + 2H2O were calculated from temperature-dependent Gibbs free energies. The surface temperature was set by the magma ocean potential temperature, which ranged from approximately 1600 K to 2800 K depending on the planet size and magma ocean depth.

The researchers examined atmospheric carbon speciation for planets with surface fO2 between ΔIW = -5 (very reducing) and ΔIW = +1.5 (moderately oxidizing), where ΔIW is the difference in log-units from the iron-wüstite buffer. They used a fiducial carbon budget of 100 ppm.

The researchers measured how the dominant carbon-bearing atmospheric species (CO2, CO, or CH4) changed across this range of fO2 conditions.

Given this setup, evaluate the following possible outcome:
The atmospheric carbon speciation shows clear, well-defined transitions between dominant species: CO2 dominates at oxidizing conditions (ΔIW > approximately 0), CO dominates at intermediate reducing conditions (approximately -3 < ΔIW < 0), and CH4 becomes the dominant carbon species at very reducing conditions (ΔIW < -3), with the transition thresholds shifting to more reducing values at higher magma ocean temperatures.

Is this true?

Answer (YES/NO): NO